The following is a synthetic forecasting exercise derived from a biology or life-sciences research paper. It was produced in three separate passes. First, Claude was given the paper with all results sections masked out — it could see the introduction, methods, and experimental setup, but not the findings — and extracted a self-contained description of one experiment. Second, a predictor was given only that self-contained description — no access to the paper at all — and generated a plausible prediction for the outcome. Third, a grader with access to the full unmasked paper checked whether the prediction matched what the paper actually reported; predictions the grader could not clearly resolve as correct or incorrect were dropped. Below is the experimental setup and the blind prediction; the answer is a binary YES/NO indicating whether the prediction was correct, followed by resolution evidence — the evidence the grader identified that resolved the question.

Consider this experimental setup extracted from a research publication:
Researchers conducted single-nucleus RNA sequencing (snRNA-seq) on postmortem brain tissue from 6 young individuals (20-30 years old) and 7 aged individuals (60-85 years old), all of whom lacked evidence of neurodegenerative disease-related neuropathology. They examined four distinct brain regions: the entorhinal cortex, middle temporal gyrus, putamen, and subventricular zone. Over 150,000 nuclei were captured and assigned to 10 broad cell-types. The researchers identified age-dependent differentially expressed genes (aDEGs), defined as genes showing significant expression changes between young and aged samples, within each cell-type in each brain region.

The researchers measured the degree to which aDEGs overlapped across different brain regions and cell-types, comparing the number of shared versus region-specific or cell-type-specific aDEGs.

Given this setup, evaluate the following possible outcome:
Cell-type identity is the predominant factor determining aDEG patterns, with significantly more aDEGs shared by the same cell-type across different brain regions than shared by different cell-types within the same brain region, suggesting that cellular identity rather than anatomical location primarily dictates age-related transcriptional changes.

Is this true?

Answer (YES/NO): NO